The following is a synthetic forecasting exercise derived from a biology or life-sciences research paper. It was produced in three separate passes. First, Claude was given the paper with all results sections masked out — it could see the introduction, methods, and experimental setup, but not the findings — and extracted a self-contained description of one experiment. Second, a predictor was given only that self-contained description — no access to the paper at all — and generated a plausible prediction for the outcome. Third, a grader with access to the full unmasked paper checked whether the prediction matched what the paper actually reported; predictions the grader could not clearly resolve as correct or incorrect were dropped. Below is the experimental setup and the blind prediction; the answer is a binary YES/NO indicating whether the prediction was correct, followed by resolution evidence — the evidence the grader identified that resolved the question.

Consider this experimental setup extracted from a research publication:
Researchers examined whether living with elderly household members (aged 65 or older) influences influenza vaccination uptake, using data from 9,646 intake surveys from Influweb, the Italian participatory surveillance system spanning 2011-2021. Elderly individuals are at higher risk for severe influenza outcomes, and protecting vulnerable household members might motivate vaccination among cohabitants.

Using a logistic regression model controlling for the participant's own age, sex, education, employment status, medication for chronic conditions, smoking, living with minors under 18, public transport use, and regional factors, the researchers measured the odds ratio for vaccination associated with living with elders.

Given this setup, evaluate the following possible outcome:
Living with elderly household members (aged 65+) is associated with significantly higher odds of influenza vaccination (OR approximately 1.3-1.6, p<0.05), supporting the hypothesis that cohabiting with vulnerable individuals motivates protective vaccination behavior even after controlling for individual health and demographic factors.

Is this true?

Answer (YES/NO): NO